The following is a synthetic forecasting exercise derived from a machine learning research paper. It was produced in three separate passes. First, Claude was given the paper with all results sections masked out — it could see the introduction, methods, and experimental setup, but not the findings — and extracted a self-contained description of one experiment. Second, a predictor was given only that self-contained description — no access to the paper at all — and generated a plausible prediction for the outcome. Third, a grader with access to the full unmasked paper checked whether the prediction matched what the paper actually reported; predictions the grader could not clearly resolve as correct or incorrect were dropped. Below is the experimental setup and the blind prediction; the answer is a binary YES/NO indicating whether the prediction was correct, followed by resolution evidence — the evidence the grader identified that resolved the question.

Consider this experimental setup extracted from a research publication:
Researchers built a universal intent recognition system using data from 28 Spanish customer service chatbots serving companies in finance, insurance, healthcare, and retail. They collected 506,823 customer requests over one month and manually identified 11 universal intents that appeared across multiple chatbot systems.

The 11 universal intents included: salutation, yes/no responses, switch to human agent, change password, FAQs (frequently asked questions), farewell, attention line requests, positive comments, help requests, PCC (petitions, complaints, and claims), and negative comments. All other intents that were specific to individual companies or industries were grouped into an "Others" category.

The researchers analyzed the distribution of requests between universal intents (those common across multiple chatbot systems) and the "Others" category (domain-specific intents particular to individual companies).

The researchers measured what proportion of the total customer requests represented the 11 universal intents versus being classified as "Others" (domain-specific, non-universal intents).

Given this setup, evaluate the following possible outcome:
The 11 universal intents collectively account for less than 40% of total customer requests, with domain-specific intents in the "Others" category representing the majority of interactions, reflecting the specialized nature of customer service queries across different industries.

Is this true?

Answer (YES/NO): YES